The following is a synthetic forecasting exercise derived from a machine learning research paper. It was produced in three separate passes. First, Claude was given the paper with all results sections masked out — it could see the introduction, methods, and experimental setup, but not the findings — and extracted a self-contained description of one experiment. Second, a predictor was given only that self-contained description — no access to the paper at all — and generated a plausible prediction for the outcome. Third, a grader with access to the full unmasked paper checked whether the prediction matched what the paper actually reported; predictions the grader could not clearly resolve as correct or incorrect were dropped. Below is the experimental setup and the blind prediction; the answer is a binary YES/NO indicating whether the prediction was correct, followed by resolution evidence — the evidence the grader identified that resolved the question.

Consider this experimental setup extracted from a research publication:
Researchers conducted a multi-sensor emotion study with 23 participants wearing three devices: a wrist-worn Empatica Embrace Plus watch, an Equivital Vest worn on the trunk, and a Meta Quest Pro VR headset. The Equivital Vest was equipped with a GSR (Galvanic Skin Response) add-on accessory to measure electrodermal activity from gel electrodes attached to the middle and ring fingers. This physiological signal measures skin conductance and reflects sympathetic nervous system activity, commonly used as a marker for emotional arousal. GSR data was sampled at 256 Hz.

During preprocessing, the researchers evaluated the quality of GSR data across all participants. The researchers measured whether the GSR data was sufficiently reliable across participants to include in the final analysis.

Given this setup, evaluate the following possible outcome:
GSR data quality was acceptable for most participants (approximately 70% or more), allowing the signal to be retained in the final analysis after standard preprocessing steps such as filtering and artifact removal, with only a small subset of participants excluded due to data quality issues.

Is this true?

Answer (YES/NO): NO